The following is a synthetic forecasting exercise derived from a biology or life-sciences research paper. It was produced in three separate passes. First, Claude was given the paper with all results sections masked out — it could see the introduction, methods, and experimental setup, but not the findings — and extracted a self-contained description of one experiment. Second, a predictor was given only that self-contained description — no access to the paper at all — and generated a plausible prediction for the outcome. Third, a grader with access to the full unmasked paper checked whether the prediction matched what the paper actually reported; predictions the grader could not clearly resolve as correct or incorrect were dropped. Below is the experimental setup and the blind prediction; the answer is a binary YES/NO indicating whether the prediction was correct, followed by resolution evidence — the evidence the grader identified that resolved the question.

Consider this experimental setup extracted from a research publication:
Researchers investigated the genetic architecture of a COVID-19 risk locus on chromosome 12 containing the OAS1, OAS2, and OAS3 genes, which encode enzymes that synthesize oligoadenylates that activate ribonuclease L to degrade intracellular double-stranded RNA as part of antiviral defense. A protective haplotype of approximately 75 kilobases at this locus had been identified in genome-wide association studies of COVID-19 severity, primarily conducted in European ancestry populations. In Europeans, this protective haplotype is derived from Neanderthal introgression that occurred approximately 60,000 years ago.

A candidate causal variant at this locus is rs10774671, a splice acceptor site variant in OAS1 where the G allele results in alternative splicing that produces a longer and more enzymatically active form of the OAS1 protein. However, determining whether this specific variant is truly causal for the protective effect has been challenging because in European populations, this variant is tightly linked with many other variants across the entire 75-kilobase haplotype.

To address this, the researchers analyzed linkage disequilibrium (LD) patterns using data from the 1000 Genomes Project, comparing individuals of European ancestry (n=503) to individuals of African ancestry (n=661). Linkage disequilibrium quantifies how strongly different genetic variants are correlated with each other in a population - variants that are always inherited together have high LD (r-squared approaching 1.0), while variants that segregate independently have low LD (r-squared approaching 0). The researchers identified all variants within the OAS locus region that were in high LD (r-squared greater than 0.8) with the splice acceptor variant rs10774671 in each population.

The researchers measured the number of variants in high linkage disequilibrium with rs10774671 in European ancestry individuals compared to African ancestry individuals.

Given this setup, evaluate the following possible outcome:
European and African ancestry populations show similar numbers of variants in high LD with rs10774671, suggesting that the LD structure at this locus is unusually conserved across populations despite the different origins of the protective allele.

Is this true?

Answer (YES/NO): NO